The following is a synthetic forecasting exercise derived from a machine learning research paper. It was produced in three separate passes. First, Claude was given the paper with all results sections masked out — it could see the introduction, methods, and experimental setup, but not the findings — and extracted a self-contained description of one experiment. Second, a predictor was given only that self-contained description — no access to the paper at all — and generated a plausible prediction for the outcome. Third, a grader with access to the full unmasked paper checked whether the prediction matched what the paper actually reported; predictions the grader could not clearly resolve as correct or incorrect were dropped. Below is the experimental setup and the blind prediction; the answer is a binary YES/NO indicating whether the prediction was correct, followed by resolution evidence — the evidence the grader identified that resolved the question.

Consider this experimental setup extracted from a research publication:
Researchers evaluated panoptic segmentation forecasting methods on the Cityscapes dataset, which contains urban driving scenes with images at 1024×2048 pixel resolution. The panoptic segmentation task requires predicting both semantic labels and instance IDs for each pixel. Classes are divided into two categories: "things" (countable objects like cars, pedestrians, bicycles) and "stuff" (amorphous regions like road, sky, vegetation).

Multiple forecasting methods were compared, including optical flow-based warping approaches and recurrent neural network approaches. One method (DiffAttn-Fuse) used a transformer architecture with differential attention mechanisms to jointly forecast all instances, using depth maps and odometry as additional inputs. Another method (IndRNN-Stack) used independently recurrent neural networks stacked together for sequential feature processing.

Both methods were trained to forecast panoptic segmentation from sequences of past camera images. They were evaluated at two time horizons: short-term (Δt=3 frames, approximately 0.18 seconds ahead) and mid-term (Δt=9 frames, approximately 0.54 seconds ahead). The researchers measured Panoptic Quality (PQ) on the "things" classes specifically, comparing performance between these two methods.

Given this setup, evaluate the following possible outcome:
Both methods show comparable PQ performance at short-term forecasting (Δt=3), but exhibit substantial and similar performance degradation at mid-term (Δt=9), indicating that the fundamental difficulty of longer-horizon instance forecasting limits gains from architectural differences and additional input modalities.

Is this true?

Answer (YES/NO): NO